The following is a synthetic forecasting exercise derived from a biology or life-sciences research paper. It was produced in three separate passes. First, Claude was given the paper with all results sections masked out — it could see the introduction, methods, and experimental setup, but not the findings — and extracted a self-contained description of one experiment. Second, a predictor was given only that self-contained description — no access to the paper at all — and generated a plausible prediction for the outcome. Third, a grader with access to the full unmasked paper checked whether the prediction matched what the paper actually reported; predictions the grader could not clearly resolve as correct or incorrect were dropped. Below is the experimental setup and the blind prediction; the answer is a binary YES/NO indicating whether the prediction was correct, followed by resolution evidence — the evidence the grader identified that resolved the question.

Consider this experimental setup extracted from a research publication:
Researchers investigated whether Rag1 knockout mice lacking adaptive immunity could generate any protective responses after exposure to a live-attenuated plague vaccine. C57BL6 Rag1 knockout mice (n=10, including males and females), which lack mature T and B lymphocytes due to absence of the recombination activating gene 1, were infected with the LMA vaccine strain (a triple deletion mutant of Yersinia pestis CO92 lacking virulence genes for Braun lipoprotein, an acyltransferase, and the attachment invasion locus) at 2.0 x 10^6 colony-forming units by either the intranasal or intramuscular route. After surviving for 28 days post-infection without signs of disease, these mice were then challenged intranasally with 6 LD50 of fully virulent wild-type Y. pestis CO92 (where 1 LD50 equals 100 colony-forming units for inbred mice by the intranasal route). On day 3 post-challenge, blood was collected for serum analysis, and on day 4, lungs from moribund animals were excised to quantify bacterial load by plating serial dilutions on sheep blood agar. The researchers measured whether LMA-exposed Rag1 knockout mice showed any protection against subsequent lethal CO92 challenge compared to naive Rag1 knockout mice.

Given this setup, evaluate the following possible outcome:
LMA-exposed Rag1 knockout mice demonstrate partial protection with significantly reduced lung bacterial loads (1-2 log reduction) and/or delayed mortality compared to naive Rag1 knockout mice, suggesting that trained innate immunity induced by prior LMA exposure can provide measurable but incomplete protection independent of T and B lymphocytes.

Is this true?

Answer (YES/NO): NO